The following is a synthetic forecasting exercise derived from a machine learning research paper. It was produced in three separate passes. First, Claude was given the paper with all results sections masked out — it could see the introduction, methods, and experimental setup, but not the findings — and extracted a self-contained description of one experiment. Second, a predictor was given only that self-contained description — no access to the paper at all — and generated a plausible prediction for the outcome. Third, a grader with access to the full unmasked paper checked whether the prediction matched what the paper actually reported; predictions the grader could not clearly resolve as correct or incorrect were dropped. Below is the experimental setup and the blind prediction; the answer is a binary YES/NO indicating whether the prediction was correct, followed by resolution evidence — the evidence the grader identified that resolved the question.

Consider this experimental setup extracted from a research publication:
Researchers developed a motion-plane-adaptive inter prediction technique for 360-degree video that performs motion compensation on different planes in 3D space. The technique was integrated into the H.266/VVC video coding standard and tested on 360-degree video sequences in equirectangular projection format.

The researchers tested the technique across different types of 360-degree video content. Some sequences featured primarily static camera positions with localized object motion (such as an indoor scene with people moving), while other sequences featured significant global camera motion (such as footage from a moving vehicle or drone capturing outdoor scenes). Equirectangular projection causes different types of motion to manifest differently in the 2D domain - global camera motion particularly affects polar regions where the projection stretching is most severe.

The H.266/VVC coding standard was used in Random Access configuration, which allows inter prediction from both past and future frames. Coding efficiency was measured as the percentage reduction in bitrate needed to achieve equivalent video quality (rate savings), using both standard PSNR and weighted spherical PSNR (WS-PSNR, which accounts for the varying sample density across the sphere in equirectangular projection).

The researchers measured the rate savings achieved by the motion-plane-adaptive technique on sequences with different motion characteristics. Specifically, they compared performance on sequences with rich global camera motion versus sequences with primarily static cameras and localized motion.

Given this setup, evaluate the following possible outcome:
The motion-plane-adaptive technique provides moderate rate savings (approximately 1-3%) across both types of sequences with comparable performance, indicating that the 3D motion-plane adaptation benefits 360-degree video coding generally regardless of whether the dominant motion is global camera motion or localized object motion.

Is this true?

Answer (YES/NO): NO